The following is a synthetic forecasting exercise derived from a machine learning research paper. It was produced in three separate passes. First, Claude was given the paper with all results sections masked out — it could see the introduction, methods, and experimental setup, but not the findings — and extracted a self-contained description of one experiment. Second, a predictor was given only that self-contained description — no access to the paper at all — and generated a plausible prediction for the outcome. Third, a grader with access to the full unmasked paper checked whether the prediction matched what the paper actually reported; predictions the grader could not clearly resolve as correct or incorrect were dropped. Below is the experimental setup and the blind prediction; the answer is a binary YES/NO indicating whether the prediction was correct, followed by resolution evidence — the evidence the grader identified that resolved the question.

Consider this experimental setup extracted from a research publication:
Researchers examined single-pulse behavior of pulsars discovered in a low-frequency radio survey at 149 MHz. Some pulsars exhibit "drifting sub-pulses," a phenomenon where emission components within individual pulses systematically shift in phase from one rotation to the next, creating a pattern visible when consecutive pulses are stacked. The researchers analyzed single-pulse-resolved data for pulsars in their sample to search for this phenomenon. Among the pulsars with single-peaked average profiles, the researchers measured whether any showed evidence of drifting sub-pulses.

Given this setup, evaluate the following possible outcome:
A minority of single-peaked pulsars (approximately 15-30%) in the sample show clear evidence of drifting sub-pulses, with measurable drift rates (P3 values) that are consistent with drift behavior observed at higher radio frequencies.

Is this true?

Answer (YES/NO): NO